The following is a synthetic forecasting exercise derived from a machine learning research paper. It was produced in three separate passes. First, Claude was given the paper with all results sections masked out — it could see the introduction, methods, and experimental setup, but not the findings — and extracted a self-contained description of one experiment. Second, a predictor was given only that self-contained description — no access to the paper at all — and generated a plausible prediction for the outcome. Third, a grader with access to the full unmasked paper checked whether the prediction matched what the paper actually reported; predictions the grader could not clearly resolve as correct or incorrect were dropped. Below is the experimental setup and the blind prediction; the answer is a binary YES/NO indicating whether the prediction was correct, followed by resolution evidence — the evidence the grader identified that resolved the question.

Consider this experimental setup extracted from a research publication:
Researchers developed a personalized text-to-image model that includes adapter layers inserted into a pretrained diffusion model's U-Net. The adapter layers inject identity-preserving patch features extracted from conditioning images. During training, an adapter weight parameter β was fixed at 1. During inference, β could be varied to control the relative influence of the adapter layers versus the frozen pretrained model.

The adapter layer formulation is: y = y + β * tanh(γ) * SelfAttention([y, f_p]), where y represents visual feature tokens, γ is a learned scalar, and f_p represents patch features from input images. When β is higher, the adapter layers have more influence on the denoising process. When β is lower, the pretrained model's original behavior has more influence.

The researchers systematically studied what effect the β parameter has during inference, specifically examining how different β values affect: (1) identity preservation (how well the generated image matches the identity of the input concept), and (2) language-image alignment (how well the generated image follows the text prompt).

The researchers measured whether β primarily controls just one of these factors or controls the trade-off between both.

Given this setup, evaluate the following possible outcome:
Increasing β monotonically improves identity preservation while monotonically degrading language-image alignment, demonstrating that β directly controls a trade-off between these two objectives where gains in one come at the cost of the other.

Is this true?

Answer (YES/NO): YES